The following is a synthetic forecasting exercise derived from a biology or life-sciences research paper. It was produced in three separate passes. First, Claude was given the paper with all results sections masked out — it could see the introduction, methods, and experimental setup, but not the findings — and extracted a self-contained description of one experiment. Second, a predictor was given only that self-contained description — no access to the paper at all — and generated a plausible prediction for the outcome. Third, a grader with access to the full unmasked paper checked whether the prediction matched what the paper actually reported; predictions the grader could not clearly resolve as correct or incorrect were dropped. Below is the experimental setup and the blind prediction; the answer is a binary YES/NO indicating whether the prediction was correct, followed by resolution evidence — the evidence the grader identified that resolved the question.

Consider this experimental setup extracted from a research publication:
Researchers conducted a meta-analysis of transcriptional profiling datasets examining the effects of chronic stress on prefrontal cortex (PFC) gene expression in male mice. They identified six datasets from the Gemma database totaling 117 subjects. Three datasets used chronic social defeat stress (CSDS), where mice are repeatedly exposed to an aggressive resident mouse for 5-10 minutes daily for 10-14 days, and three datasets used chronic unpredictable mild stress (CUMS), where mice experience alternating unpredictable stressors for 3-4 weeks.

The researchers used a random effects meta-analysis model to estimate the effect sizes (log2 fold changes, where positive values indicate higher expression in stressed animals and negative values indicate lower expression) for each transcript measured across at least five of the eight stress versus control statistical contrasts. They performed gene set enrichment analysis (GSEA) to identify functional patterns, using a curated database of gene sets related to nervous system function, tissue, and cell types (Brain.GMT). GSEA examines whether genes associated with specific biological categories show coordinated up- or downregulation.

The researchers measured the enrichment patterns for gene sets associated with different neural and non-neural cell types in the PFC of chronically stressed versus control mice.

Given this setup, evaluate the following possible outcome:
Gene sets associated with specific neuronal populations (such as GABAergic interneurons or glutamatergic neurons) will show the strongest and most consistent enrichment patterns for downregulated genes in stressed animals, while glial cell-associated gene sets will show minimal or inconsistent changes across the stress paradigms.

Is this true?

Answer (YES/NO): NO